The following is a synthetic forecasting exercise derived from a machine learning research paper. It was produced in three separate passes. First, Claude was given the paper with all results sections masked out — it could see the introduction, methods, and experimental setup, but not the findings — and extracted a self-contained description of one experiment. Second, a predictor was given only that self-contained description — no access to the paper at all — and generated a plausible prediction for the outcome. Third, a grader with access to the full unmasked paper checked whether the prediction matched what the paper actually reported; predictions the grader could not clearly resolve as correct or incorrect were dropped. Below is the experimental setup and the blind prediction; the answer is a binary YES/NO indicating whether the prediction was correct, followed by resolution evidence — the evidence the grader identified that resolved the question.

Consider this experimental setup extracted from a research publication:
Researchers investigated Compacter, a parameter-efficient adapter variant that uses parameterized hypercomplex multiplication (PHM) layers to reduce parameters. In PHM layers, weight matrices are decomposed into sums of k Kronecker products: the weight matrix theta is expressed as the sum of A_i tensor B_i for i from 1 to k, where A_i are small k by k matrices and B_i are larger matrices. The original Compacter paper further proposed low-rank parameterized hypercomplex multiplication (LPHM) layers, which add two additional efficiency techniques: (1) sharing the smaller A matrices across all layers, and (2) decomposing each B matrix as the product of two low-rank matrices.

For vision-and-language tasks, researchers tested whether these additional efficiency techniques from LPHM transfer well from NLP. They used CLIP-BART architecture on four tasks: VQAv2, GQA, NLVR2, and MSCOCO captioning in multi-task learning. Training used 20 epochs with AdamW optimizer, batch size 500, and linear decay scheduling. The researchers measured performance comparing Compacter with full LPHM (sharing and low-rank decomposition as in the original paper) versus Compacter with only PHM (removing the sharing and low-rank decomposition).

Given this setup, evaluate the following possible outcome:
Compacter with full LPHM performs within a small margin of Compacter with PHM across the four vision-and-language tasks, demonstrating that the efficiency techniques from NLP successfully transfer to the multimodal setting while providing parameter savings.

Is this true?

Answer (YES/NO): NO